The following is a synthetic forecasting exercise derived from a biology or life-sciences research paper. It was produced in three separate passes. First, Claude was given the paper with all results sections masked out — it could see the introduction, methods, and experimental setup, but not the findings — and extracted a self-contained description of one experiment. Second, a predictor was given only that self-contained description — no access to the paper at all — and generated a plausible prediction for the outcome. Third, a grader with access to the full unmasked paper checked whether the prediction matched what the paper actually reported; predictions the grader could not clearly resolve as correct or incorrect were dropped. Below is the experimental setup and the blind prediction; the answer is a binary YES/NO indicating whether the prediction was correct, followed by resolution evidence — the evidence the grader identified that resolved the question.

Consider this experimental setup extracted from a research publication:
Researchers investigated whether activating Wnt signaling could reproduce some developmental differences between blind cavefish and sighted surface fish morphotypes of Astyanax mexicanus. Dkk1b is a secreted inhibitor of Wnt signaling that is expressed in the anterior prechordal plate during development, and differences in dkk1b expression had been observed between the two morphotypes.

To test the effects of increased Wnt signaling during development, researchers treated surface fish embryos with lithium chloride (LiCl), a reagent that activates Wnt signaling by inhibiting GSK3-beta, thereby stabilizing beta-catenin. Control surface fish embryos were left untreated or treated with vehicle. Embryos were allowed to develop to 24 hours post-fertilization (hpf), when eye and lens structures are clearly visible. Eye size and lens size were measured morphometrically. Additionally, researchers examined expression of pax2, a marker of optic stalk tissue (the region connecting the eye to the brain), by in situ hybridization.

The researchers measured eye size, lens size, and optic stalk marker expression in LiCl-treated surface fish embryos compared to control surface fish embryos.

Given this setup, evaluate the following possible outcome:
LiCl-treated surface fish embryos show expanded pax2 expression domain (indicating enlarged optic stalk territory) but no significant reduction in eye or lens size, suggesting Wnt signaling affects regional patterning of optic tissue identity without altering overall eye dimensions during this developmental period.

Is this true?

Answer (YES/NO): NO